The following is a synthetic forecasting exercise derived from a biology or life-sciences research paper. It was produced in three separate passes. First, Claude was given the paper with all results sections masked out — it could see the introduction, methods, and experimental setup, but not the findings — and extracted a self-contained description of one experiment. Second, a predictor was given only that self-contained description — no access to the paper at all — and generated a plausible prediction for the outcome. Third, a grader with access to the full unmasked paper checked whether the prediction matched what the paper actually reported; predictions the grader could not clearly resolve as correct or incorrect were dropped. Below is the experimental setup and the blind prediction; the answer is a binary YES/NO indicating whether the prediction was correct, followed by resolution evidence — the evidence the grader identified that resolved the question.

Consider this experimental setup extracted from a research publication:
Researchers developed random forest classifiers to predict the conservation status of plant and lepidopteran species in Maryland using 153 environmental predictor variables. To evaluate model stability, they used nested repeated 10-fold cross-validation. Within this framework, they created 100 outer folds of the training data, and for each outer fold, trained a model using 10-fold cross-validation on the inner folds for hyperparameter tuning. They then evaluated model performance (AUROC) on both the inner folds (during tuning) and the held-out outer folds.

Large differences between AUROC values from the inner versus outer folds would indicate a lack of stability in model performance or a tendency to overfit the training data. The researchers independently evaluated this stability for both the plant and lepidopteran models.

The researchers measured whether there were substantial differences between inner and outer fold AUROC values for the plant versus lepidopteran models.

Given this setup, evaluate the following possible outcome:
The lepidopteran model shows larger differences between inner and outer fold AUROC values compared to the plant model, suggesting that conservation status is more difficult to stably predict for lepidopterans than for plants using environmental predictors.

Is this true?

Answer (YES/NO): NO